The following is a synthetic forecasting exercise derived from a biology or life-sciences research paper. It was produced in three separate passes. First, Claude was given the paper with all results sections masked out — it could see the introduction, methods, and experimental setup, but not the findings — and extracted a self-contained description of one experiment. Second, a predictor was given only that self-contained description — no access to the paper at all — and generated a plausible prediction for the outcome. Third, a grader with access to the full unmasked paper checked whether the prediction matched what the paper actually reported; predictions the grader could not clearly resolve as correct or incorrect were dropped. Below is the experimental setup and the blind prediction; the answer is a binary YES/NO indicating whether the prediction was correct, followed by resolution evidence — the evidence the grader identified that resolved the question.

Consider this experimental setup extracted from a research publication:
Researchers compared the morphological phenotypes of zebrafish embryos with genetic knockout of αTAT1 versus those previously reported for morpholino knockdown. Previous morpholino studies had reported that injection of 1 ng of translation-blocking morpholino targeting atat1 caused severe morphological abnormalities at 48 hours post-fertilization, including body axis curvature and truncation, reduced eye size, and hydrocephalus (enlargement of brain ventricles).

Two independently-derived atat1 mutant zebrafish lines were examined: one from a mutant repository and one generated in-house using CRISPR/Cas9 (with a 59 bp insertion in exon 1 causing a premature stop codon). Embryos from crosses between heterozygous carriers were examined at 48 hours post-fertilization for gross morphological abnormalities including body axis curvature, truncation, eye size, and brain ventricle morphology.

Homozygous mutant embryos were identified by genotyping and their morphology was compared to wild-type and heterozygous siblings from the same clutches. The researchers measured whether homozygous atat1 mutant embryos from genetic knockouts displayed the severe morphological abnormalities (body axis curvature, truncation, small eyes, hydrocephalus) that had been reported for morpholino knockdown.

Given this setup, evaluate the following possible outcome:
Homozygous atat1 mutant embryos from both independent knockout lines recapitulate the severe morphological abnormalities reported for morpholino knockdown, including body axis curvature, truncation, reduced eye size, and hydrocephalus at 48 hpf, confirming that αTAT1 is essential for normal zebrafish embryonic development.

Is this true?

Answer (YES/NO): NO